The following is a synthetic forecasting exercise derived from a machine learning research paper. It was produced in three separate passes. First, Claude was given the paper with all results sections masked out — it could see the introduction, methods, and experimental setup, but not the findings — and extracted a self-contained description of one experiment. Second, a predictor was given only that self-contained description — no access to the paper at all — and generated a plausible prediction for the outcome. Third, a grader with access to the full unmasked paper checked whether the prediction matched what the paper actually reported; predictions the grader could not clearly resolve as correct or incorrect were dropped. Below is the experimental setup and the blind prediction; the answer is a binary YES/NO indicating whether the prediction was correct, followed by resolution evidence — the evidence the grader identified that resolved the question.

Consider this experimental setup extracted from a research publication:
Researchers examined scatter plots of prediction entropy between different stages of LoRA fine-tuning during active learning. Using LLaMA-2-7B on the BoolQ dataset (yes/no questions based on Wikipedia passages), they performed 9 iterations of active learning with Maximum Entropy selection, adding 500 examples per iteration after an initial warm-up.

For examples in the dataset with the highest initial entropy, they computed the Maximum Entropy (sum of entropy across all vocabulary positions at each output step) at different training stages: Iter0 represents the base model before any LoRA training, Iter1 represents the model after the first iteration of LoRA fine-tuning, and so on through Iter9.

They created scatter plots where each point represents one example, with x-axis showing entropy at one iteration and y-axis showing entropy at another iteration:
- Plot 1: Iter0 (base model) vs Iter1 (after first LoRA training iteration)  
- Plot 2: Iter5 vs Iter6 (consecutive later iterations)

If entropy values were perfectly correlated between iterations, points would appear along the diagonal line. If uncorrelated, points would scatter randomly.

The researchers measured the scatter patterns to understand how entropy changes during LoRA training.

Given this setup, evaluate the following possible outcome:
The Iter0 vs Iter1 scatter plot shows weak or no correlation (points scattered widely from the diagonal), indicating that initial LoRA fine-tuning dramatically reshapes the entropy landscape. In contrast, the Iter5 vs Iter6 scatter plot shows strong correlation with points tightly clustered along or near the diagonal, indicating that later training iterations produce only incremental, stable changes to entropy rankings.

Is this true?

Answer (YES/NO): YES